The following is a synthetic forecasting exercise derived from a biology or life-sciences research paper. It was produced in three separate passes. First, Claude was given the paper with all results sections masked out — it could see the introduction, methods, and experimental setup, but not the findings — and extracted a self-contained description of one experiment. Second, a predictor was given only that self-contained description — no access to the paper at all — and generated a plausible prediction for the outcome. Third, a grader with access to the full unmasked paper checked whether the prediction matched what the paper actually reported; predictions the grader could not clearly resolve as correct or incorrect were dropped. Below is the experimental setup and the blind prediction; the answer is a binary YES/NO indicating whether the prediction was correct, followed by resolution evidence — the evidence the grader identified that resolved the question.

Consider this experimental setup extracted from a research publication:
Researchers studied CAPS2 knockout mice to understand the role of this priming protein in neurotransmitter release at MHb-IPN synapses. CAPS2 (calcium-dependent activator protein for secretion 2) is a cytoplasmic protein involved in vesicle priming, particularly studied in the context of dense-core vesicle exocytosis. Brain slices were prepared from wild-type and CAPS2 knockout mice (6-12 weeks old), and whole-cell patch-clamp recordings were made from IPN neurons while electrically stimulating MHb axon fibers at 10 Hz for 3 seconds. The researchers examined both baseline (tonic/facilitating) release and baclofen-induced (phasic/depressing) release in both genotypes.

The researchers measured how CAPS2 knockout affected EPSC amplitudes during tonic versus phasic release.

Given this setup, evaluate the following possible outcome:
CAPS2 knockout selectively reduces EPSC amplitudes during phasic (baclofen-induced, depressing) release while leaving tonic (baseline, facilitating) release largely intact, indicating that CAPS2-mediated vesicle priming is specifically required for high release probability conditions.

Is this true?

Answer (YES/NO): YES